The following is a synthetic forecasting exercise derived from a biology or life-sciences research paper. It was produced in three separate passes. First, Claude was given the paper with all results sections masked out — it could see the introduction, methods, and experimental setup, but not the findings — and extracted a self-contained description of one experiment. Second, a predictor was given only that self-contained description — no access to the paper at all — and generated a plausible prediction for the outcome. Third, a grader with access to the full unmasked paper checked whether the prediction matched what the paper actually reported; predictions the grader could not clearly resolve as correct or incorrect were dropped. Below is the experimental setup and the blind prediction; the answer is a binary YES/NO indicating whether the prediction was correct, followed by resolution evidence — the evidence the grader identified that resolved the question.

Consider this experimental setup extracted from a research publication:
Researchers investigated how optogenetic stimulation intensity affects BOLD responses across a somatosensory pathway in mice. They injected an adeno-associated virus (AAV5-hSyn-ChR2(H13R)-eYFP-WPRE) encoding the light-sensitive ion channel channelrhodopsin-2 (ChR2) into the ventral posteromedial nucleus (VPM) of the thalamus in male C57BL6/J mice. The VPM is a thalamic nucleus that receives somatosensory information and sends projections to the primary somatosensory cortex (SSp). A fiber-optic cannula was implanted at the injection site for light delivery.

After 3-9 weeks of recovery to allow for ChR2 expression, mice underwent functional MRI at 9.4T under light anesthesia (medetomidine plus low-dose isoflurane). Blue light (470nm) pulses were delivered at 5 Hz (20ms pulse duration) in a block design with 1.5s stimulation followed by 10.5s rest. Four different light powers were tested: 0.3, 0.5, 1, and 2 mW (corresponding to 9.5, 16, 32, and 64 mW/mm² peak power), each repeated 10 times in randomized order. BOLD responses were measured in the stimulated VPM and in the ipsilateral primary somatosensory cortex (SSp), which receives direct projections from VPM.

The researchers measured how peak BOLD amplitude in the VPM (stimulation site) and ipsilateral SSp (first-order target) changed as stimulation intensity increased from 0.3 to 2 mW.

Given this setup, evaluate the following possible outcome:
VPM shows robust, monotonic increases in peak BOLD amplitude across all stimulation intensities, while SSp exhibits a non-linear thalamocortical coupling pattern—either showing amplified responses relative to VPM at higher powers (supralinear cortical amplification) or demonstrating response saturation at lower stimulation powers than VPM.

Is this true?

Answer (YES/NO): NO